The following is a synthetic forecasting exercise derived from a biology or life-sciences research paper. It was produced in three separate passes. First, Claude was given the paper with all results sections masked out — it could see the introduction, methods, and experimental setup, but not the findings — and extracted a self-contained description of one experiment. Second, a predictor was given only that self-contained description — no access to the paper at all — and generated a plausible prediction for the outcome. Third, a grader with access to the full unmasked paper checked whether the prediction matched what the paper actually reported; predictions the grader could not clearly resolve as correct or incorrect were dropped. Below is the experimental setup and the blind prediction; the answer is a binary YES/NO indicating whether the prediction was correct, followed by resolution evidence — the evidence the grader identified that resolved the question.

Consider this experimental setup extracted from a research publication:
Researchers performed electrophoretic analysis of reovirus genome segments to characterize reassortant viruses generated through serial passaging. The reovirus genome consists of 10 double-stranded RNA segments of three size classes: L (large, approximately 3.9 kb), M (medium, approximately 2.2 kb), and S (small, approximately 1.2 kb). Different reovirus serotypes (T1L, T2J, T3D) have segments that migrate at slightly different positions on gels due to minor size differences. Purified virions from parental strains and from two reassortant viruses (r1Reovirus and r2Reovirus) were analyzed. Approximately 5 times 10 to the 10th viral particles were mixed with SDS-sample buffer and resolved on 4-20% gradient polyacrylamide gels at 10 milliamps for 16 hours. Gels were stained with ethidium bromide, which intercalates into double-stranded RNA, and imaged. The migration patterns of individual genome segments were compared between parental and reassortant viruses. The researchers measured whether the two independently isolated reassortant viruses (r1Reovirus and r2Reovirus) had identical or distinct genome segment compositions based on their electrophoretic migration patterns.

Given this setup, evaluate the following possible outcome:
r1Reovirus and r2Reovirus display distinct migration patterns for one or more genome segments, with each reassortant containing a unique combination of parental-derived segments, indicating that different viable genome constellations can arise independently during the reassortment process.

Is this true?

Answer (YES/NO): YES